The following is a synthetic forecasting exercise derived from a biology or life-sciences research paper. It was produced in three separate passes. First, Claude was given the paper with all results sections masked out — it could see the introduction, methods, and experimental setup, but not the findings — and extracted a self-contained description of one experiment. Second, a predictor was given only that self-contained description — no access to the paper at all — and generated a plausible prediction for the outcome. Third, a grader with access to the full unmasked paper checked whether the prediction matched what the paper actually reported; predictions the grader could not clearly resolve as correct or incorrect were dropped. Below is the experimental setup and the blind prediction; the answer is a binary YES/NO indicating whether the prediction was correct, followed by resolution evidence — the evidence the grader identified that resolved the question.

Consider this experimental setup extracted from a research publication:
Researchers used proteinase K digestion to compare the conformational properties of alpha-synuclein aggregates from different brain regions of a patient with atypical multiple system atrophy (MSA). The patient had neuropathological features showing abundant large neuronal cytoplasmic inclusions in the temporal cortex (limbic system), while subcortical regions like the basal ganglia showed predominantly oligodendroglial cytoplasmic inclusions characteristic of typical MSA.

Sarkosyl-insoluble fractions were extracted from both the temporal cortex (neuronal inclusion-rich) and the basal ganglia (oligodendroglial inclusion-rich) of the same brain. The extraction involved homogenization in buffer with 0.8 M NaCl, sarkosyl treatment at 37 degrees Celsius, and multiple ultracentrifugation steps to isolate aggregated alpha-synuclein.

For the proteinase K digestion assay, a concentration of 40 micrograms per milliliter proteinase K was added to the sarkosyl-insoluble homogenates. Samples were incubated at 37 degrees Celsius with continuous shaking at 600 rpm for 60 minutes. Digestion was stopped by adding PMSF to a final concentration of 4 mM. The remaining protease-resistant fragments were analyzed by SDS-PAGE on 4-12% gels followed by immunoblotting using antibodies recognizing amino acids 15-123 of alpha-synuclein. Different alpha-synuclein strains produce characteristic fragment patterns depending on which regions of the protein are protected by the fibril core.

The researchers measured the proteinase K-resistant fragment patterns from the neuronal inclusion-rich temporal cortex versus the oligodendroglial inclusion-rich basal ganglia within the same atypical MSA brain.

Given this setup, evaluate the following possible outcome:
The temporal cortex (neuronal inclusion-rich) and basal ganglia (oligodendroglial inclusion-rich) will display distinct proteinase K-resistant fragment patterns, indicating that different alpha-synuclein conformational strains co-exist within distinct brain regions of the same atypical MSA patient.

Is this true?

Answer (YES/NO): YES